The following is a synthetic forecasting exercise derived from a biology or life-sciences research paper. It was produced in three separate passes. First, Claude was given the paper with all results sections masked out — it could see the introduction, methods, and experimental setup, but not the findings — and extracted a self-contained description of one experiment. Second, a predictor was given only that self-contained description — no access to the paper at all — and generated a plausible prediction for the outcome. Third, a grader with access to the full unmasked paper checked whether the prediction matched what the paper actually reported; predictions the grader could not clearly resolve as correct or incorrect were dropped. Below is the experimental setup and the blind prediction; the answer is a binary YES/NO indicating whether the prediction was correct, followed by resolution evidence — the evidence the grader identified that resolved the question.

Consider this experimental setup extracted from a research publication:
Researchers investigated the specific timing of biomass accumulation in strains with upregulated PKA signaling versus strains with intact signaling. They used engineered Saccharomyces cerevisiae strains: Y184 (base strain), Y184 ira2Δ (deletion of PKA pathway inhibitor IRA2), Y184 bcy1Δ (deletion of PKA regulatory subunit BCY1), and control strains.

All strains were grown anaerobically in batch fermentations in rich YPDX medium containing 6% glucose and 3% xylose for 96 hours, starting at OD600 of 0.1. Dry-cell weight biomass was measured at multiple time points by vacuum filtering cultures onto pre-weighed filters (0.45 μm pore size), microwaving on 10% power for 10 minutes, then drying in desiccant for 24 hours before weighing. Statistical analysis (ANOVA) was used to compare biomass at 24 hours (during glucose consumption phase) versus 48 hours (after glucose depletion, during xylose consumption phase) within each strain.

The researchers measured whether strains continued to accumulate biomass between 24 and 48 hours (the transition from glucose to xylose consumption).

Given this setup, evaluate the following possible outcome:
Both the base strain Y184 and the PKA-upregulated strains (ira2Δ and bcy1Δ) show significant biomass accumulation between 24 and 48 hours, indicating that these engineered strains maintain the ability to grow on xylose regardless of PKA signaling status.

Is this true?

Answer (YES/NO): NO